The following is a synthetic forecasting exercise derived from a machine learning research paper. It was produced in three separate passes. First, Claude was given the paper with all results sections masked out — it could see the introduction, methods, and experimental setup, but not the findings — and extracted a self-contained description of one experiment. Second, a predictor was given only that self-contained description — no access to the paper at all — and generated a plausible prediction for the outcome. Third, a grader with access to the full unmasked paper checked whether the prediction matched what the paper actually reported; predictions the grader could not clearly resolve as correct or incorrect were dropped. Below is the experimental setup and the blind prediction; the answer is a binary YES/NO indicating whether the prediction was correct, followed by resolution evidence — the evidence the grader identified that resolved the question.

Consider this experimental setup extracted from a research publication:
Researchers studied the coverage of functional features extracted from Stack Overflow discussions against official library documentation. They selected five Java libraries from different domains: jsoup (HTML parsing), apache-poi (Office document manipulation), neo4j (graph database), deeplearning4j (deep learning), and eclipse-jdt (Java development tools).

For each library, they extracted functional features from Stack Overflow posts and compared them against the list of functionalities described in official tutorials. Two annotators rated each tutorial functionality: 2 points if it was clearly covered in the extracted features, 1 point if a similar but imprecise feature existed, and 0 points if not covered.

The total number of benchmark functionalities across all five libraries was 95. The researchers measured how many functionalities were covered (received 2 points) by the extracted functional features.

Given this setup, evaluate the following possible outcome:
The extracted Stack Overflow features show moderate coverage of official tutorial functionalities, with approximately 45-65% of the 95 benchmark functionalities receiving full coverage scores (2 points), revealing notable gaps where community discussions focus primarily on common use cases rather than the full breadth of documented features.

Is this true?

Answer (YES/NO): NO